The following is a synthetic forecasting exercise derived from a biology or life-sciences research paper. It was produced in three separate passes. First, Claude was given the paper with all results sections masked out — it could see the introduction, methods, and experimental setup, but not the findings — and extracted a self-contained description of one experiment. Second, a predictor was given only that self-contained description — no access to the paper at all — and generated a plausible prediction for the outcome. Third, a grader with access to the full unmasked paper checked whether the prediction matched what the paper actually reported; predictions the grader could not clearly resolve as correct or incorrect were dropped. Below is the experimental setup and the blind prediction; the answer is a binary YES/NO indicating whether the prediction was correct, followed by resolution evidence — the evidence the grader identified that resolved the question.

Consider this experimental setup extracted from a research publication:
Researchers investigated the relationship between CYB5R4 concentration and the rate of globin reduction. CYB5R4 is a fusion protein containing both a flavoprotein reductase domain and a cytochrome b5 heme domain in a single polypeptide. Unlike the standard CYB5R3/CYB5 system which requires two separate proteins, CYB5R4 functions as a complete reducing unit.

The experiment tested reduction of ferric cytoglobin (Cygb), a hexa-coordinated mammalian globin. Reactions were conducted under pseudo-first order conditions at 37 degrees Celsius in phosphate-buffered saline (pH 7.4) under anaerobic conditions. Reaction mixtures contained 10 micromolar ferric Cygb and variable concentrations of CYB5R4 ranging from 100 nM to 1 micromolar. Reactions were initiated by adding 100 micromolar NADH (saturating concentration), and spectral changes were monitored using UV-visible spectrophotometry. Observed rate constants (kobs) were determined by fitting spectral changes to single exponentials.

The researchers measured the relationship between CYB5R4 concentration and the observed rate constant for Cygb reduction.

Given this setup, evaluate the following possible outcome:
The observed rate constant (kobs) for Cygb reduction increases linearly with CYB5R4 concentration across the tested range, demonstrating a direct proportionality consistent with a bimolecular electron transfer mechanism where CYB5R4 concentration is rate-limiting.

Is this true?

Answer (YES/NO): YES